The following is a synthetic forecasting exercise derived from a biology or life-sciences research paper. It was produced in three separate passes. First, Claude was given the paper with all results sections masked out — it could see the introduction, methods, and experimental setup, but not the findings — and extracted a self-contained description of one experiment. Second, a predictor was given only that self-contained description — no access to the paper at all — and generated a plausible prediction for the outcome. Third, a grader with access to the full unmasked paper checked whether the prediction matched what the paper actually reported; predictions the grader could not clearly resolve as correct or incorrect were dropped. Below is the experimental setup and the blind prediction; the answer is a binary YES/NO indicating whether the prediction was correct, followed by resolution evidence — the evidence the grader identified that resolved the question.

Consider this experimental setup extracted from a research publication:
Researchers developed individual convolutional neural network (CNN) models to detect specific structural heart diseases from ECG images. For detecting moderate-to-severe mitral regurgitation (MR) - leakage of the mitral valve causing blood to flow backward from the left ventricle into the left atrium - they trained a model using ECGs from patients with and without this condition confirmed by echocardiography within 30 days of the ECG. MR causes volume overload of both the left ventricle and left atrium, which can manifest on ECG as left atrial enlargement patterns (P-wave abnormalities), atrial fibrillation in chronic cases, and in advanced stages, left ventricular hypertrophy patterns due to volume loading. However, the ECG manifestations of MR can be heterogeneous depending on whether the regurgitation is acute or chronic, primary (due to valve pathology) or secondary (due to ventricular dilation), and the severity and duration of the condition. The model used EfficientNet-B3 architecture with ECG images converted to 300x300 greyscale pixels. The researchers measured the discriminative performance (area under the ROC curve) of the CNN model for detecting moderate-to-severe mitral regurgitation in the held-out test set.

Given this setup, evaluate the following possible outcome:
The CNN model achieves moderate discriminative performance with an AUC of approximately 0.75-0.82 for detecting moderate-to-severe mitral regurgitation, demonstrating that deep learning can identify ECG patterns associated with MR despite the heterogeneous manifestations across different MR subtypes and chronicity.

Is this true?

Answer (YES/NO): YES